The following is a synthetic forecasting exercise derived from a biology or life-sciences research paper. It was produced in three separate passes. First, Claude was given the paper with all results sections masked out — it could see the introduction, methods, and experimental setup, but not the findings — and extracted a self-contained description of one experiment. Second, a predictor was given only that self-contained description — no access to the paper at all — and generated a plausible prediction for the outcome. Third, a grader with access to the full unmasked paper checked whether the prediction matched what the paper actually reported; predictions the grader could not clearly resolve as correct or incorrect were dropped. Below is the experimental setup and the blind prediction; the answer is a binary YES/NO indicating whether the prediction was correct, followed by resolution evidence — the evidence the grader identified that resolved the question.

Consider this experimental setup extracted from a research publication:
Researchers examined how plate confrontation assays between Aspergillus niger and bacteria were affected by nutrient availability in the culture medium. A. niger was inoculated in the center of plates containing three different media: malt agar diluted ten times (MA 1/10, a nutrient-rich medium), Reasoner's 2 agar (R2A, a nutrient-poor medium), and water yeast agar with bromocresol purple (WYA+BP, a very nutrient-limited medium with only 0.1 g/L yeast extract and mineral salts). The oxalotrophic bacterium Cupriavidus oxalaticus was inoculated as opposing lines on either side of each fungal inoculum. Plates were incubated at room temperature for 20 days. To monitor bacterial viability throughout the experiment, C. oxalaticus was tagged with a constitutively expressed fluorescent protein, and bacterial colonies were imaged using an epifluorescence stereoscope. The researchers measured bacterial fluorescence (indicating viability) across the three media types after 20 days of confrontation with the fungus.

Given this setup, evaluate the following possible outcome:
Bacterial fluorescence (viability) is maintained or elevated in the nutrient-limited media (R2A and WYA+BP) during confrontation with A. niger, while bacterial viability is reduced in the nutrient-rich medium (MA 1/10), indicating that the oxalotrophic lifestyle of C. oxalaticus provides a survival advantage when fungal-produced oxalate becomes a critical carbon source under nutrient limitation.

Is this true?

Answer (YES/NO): YES